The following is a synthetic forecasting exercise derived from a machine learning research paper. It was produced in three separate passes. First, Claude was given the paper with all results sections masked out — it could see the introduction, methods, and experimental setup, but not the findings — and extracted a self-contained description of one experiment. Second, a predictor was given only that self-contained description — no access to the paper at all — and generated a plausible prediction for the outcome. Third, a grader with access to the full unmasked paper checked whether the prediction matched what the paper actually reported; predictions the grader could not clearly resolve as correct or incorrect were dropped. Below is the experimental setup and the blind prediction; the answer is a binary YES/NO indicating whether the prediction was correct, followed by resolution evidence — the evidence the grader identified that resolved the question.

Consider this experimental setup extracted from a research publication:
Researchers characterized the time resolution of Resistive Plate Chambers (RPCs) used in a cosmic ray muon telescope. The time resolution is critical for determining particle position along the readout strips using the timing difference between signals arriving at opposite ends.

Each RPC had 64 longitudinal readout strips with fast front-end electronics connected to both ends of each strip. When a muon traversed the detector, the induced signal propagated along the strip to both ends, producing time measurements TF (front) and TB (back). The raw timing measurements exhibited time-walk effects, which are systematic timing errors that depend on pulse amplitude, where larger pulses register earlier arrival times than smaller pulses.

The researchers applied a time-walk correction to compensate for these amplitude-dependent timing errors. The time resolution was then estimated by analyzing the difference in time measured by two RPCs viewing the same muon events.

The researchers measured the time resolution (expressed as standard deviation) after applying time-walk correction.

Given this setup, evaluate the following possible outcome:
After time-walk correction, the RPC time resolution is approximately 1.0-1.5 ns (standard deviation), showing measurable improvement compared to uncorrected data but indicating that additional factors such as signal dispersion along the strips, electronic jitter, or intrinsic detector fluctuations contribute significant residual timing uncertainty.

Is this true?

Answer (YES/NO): NO